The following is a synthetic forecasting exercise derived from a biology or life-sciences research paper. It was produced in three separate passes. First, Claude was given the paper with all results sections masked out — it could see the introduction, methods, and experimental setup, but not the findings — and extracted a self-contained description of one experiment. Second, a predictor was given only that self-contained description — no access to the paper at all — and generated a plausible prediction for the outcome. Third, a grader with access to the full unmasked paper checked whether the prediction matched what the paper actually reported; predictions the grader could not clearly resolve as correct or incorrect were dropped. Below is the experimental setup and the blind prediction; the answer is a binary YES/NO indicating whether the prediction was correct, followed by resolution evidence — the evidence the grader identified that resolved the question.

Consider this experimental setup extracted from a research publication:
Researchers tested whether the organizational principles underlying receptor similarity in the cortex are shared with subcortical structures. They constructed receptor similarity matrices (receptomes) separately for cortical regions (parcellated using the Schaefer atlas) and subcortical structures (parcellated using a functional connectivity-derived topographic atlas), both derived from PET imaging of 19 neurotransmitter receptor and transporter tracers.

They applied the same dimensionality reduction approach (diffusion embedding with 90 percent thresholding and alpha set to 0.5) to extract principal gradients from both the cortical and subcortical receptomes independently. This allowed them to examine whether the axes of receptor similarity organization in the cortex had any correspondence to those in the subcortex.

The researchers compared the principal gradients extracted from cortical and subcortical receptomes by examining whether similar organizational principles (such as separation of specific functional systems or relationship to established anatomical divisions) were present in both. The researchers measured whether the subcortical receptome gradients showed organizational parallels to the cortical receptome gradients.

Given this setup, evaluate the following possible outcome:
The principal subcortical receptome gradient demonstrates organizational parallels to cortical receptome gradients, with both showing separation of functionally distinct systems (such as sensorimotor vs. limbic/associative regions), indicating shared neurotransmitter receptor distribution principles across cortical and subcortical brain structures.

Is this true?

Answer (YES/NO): YES